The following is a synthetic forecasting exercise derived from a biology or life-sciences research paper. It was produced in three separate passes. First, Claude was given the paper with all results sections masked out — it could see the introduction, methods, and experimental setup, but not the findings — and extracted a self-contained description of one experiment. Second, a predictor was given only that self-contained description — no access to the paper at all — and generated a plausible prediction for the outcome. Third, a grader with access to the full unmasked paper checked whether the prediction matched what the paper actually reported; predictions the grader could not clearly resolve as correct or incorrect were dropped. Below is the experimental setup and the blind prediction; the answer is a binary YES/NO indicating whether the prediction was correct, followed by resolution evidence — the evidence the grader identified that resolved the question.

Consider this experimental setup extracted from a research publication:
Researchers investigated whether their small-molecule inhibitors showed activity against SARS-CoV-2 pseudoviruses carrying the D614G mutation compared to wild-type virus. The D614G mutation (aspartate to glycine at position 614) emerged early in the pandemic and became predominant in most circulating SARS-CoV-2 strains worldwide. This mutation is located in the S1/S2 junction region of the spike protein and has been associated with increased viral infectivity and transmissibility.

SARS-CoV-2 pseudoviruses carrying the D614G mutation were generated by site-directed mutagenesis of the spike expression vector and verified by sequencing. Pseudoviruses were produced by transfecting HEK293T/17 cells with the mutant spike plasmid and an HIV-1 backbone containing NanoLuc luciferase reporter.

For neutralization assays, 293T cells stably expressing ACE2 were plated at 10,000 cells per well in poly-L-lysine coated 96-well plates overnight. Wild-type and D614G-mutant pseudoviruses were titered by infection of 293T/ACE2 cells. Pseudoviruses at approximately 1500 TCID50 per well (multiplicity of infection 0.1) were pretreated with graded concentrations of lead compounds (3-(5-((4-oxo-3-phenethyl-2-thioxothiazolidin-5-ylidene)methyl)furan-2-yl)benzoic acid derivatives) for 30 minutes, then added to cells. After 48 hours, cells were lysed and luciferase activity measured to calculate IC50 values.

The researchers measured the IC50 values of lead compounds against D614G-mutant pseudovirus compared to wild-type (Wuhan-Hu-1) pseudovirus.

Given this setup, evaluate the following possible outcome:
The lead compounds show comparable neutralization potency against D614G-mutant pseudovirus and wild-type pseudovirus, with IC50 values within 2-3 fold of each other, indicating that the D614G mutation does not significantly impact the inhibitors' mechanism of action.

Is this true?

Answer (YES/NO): YES